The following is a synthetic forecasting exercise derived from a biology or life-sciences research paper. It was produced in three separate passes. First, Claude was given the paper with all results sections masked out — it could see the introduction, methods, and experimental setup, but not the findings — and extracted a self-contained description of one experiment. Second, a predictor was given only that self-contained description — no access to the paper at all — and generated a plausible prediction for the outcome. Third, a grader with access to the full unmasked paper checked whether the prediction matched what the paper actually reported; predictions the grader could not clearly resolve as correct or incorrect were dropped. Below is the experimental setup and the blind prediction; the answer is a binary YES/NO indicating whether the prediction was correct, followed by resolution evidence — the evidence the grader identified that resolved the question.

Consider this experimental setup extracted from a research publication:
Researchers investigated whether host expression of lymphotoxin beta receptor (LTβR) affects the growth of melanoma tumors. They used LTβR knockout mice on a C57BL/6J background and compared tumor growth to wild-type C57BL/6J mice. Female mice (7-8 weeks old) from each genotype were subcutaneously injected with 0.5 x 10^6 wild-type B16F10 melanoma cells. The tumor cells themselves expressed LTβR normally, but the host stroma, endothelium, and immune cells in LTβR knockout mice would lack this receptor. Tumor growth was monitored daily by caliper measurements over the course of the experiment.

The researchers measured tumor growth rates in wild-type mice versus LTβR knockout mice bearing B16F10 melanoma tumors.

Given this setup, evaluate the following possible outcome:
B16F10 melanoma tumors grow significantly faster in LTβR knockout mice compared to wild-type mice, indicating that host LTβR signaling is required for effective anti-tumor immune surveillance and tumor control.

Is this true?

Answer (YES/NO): NO